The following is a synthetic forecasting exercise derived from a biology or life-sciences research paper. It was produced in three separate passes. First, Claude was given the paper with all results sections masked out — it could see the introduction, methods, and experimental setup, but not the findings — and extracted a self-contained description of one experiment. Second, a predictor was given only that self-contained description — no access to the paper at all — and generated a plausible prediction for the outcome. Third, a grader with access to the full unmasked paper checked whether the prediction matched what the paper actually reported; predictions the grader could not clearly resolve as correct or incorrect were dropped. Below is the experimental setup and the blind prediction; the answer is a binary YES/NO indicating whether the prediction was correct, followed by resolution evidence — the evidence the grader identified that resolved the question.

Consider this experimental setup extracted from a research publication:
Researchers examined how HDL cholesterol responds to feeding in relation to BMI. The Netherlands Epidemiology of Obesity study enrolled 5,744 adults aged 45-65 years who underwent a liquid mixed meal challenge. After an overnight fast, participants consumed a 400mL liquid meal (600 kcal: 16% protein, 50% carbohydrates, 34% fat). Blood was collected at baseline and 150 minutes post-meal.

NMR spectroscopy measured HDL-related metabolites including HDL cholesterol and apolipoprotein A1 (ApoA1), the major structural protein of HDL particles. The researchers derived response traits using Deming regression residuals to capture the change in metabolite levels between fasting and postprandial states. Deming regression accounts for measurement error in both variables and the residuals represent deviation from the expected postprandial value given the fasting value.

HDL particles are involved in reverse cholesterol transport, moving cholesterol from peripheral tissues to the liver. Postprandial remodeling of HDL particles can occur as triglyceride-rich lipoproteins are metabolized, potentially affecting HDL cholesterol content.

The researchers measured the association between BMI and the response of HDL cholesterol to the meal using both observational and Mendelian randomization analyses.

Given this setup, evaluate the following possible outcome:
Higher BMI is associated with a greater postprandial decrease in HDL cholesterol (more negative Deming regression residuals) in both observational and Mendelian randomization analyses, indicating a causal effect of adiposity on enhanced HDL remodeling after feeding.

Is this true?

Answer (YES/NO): NO